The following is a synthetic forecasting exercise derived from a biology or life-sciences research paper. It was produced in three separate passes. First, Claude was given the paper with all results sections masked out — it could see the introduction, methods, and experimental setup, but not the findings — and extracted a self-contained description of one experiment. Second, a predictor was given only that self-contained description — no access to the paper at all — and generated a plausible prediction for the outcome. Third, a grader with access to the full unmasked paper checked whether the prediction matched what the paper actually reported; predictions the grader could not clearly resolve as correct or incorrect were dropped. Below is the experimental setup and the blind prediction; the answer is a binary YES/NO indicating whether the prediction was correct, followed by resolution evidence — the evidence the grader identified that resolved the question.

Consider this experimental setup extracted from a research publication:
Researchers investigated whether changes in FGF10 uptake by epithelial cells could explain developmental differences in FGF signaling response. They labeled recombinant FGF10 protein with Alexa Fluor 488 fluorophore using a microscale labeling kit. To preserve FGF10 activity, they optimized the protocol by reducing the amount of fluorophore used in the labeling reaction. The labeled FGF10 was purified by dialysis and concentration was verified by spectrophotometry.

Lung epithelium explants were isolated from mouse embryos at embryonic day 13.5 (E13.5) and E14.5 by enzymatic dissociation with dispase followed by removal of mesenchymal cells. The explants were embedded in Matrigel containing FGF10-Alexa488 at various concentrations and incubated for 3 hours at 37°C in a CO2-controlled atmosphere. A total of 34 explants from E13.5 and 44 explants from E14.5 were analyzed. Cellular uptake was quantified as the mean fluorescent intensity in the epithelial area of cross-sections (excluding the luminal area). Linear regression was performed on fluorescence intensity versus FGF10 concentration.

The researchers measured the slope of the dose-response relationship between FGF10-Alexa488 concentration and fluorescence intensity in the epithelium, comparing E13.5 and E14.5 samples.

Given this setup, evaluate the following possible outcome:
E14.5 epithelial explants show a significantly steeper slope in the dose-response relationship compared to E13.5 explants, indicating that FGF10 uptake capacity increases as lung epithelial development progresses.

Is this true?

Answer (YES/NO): NO